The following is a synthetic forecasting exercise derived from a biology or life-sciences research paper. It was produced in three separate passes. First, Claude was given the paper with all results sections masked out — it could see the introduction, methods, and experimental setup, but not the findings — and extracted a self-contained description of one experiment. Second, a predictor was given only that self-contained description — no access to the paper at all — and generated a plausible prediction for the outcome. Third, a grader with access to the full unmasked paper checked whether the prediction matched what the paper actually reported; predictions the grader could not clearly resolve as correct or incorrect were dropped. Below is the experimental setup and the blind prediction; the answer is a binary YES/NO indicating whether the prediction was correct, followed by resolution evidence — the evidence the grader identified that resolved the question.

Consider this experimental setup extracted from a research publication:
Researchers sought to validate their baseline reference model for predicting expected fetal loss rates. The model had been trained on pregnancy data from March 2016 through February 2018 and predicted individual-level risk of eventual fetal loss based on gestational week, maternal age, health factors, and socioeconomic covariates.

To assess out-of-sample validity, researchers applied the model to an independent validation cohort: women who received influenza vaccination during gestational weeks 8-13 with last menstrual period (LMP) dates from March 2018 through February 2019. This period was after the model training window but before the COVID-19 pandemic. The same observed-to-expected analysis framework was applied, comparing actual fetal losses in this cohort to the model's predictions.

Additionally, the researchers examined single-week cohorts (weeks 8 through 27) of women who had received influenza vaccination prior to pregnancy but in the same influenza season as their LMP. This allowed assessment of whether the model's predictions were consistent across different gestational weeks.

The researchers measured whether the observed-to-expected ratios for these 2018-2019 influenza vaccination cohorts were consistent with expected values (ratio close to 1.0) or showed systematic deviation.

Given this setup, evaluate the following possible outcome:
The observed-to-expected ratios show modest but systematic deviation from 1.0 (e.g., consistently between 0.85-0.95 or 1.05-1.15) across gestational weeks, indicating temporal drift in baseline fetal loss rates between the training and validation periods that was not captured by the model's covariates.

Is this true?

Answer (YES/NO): NO